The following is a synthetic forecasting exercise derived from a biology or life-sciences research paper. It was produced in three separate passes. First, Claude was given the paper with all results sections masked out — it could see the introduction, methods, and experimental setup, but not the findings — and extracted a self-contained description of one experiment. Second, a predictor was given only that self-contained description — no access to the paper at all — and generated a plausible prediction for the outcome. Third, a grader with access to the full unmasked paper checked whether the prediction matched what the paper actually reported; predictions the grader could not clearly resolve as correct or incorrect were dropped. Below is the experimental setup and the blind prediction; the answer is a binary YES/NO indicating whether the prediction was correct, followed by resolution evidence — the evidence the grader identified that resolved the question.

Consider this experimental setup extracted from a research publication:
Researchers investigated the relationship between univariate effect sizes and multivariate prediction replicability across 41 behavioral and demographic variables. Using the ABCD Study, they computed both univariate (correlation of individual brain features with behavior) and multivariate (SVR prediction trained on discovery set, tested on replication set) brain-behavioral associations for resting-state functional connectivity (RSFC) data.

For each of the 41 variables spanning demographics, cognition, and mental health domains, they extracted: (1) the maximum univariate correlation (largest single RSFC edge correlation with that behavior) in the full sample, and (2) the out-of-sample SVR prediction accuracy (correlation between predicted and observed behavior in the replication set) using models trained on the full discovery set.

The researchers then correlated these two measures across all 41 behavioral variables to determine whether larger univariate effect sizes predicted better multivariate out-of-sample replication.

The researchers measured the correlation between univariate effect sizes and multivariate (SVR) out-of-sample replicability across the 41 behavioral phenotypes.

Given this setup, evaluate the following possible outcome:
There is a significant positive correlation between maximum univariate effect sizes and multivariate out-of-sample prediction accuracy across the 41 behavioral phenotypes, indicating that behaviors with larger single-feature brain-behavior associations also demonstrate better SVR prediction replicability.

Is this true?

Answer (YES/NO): YES